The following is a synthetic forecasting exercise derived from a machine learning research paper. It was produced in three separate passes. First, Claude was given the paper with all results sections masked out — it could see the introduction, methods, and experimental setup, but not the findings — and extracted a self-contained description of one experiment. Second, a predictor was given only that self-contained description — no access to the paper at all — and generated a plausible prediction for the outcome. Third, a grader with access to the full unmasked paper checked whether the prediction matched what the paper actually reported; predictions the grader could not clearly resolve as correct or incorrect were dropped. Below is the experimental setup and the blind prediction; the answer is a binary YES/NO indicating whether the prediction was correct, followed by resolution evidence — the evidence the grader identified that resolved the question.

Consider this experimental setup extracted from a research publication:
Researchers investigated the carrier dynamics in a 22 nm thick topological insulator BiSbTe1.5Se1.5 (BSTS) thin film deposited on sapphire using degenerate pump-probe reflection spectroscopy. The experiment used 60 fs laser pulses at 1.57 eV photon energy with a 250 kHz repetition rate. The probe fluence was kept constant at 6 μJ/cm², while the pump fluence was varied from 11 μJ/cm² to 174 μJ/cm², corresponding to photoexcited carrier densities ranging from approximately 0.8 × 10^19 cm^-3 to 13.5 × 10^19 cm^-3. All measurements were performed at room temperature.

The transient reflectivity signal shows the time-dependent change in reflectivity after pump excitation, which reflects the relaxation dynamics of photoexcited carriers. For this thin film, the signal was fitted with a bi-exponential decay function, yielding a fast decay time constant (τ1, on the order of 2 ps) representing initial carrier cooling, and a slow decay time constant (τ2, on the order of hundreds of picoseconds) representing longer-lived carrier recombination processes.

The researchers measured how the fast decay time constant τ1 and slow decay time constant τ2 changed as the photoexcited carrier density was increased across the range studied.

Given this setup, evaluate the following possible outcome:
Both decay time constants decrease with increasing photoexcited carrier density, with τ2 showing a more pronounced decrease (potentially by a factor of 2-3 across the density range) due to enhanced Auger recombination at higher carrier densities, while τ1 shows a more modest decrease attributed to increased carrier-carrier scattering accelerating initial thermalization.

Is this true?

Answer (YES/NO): NO